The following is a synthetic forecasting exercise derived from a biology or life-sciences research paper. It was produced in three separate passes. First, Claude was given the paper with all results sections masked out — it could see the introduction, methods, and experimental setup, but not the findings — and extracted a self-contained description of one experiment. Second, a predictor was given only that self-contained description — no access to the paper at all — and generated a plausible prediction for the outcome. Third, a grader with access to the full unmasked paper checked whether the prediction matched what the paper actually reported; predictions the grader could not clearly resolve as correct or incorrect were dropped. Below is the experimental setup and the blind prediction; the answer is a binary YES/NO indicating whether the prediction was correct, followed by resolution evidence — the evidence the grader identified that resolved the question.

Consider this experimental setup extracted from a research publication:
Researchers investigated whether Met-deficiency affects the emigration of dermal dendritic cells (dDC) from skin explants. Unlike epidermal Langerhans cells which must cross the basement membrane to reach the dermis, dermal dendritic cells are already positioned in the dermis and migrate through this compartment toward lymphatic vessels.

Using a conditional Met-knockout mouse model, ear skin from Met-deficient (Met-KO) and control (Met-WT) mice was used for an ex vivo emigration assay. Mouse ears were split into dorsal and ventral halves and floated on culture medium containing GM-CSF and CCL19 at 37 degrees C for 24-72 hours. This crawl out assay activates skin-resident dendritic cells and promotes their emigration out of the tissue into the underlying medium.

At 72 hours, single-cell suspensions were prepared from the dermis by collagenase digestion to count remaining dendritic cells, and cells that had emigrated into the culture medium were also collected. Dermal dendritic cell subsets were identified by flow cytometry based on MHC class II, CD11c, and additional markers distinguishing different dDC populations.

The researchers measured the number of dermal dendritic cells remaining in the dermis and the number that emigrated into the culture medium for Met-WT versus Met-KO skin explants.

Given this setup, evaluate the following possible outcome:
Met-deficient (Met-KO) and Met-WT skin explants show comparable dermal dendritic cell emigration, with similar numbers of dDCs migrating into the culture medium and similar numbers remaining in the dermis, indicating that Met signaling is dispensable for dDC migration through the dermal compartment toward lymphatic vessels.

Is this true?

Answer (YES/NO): NO